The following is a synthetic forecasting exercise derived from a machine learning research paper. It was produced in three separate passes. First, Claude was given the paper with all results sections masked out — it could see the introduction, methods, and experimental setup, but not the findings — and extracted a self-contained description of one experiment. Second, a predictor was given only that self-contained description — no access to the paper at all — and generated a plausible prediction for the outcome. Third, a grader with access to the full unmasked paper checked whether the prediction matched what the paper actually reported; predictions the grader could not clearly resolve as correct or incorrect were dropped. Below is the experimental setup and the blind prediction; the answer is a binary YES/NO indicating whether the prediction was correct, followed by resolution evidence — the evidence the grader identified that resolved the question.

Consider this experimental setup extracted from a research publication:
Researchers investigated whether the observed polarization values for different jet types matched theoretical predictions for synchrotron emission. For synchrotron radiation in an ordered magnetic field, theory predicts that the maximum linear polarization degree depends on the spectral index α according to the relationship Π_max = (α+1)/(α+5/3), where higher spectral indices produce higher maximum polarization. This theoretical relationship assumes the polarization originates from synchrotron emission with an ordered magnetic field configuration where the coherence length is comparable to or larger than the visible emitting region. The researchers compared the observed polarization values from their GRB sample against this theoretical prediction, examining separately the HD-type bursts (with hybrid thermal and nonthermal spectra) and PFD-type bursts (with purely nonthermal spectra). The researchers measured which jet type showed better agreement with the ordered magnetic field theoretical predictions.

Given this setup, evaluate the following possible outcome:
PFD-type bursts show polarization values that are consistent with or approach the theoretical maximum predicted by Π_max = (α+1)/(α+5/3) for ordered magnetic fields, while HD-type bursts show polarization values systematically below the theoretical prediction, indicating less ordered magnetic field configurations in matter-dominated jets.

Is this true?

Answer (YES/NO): NO